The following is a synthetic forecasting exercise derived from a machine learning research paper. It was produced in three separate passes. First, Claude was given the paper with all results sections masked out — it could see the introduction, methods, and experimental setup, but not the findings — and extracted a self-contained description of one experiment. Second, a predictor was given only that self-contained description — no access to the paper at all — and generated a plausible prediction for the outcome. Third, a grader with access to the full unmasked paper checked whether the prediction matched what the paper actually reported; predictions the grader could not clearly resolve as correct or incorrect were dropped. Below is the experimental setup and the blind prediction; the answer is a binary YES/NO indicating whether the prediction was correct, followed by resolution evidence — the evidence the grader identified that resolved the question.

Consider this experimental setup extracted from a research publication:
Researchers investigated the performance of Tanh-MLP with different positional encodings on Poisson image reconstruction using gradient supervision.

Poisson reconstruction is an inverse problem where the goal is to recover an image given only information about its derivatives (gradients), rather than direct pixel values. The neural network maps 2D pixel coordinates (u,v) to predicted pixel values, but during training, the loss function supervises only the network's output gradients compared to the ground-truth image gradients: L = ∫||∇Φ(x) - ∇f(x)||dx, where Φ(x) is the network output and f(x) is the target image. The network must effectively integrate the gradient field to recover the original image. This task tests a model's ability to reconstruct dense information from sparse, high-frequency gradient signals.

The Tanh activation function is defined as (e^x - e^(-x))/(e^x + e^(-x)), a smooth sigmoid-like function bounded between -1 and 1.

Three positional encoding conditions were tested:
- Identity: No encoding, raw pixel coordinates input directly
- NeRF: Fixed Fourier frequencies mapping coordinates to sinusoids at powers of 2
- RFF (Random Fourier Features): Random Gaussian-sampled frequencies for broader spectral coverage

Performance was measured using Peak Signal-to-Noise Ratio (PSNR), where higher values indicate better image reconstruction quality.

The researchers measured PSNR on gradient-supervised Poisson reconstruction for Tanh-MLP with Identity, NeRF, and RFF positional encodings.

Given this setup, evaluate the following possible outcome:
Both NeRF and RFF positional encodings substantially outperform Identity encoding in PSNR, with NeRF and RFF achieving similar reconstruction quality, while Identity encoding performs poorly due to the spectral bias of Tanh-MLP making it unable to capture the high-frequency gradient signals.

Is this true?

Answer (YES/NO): NO